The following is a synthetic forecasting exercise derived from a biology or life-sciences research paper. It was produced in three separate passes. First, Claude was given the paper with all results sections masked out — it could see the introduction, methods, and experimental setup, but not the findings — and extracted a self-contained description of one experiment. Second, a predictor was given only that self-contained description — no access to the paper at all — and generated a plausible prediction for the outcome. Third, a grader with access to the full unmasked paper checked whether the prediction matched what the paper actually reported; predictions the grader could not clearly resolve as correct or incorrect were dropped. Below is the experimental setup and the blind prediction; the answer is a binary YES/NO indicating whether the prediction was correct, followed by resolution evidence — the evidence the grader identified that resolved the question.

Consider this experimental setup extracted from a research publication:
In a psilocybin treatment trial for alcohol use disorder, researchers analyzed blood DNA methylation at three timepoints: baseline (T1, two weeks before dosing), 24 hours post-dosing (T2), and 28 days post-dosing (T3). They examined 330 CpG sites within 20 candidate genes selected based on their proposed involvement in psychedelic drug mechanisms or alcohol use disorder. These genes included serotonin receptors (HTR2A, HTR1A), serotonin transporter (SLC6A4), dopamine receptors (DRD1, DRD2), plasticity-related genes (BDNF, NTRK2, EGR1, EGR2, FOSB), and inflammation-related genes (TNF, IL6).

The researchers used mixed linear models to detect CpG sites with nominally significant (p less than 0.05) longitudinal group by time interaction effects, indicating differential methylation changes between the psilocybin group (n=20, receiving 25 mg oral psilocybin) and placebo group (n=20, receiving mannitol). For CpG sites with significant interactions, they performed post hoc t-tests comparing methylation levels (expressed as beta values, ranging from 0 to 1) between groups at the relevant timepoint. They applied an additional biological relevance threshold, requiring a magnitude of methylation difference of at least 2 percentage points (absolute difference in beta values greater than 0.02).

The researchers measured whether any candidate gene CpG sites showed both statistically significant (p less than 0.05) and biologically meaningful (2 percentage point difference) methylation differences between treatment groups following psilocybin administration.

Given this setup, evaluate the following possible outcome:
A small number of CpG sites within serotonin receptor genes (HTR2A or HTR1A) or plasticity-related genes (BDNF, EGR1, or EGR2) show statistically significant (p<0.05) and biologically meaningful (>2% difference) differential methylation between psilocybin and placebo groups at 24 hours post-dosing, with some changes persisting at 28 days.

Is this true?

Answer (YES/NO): YES